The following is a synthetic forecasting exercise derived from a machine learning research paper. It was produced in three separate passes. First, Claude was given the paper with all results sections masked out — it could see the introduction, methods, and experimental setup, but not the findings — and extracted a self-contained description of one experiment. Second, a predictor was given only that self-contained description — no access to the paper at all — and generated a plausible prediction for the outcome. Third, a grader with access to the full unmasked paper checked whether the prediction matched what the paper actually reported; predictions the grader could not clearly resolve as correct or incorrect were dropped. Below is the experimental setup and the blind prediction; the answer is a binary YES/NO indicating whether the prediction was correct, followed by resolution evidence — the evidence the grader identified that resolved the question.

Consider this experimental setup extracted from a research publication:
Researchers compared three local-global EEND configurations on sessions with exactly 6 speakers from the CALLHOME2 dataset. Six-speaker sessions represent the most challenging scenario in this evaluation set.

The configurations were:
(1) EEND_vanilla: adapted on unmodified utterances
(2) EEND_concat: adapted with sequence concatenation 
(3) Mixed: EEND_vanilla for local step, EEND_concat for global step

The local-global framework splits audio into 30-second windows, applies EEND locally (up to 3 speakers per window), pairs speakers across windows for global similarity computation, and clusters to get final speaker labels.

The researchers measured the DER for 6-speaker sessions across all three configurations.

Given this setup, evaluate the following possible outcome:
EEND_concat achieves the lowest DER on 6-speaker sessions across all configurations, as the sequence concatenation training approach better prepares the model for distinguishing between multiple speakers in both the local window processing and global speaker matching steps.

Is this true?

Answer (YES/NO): YES